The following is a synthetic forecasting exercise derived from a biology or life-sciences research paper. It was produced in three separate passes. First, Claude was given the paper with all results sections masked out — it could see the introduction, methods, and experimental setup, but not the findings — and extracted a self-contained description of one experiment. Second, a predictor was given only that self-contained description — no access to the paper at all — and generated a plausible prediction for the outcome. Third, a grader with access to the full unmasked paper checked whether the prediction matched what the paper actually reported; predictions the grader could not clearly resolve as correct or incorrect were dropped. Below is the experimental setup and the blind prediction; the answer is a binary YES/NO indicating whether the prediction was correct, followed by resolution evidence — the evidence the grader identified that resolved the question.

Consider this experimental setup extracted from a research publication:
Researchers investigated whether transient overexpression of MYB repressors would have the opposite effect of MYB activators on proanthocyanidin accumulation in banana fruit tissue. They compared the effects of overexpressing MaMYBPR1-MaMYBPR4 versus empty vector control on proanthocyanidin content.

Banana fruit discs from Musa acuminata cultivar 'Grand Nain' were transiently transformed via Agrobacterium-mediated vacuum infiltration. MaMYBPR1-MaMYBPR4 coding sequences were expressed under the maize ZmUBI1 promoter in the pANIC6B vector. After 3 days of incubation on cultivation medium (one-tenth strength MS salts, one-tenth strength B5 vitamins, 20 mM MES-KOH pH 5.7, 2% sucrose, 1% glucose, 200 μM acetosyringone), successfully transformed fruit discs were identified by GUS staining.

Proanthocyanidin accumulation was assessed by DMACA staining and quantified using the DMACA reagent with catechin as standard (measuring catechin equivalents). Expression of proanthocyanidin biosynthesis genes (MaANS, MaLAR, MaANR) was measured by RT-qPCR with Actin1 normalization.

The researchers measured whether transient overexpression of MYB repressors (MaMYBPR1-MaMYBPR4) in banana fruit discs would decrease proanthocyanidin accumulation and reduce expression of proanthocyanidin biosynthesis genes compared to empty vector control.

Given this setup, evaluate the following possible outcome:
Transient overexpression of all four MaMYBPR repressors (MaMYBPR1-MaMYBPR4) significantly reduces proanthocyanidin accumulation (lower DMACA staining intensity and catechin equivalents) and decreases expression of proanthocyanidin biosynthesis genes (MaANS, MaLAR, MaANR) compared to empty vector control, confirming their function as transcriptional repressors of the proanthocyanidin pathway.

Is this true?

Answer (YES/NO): NO